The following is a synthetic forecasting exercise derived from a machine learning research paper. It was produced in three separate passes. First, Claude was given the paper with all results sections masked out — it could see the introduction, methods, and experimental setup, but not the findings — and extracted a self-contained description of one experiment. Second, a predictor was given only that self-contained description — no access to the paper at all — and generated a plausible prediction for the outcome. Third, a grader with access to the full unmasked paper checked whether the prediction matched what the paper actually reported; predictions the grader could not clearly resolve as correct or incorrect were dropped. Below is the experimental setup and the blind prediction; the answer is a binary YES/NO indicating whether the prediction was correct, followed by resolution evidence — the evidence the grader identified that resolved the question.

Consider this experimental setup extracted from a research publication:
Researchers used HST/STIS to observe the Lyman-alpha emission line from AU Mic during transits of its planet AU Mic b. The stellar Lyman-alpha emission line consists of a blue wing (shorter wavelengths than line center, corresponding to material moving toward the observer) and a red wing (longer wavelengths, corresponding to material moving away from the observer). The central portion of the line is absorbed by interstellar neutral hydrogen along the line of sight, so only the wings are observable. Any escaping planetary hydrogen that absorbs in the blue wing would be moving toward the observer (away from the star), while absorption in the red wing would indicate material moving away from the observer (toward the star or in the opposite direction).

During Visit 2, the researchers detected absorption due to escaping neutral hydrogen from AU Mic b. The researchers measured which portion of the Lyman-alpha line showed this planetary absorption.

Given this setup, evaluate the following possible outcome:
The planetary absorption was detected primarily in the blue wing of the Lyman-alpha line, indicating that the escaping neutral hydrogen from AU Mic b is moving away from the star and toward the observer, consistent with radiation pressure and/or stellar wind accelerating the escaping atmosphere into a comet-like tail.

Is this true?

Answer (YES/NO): YES